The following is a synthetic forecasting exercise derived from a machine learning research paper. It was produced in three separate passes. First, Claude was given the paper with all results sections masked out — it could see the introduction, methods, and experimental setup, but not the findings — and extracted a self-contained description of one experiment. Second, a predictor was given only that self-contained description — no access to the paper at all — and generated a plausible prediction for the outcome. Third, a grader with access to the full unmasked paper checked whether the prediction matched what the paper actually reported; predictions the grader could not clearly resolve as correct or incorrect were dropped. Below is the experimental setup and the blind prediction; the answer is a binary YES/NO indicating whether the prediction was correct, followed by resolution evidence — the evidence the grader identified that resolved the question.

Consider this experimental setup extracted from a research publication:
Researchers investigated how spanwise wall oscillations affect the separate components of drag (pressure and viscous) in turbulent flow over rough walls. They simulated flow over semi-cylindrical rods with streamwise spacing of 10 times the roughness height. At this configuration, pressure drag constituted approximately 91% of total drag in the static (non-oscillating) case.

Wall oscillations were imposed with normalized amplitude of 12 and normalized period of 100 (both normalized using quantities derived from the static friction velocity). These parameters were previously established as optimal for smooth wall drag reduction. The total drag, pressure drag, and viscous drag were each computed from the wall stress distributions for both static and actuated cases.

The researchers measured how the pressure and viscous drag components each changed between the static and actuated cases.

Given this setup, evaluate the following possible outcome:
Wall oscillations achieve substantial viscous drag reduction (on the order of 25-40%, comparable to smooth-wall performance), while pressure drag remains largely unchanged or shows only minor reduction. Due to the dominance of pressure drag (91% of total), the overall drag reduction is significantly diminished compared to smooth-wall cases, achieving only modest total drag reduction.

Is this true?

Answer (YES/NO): NO